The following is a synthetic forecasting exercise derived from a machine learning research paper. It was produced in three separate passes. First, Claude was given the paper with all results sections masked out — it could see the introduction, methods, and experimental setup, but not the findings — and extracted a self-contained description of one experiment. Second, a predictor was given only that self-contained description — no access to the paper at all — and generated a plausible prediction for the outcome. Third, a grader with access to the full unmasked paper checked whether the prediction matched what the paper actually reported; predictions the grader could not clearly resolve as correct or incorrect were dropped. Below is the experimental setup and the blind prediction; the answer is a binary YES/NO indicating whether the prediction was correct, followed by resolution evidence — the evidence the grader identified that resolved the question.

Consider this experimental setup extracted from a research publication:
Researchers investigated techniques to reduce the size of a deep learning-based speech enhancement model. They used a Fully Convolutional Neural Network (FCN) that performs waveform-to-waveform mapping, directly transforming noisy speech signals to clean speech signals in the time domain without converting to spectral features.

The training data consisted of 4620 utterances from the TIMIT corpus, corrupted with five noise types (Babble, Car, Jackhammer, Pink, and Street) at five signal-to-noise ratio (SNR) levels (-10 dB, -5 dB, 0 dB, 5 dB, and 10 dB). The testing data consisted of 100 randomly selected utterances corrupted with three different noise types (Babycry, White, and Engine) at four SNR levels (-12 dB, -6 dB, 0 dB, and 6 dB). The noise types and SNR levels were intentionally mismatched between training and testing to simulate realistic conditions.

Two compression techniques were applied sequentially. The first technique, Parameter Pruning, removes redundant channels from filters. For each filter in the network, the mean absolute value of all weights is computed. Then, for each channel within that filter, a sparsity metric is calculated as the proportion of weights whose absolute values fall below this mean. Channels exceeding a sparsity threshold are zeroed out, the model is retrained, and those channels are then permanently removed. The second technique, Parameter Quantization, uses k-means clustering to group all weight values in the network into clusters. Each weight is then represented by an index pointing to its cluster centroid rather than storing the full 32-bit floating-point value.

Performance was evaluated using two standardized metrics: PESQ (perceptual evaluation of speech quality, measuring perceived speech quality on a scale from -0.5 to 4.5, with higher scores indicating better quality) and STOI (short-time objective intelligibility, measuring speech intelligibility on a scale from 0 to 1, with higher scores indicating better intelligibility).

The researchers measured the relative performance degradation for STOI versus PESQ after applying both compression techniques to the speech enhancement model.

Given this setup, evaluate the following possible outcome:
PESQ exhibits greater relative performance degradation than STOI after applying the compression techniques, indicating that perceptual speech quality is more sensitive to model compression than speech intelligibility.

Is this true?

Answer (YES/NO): YES